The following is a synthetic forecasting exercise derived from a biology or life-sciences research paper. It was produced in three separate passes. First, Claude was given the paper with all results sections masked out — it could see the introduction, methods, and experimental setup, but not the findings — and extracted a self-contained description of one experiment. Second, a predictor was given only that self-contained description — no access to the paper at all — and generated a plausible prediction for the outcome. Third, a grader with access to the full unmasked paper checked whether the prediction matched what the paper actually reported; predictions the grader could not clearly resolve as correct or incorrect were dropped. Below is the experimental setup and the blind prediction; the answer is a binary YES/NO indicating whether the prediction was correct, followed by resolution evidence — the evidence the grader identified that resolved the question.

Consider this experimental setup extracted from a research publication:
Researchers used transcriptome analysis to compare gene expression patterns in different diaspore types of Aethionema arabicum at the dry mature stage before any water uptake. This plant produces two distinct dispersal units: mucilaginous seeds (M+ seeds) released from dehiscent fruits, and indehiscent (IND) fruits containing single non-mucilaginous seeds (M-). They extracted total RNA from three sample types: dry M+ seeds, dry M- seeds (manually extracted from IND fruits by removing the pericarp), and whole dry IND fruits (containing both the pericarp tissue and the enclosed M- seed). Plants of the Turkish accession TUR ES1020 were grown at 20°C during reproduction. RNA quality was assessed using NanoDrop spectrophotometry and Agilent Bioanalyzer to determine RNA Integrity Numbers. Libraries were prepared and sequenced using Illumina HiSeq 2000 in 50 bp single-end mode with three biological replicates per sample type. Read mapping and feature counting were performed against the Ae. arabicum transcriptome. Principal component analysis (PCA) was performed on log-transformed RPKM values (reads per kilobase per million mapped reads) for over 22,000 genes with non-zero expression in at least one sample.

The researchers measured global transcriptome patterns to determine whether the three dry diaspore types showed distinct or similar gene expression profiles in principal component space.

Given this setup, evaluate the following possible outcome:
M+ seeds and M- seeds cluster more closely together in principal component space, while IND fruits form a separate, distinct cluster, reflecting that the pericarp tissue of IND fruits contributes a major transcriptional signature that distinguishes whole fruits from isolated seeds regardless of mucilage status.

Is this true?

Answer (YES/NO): NO